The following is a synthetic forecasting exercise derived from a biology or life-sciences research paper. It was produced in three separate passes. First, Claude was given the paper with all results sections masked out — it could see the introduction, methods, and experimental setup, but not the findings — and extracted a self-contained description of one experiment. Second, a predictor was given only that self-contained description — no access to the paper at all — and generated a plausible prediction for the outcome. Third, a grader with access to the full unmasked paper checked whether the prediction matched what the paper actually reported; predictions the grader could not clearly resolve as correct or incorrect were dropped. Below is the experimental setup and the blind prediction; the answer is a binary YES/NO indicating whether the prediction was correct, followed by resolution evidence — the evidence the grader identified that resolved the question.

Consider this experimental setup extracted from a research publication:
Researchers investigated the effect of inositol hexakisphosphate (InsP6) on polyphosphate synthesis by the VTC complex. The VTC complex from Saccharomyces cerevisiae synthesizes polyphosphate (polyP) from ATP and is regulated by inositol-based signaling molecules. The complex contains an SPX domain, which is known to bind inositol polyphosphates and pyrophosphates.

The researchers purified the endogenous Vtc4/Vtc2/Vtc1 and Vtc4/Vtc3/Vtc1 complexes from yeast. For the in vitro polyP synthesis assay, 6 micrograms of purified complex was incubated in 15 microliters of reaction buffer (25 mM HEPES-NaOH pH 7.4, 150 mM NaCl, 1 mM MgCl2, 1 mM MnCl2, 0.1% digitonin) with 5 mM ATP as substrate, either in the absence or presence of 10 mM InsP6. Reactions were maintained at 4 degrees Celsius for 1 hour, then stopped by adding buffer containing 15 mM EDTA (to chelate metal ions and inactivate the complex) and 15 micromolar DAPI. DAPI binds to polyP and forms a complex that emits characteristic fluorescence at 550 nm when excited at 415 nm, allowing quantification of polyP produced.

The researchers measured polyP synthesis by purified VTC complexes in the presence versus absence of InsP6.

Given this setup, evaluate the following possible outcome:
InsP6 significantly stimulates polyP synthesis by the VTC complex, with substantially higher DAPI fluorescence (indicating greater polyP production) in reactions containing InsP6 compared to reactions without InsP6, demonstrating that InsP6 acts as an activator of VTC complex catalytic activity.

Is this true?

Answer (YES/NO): YES